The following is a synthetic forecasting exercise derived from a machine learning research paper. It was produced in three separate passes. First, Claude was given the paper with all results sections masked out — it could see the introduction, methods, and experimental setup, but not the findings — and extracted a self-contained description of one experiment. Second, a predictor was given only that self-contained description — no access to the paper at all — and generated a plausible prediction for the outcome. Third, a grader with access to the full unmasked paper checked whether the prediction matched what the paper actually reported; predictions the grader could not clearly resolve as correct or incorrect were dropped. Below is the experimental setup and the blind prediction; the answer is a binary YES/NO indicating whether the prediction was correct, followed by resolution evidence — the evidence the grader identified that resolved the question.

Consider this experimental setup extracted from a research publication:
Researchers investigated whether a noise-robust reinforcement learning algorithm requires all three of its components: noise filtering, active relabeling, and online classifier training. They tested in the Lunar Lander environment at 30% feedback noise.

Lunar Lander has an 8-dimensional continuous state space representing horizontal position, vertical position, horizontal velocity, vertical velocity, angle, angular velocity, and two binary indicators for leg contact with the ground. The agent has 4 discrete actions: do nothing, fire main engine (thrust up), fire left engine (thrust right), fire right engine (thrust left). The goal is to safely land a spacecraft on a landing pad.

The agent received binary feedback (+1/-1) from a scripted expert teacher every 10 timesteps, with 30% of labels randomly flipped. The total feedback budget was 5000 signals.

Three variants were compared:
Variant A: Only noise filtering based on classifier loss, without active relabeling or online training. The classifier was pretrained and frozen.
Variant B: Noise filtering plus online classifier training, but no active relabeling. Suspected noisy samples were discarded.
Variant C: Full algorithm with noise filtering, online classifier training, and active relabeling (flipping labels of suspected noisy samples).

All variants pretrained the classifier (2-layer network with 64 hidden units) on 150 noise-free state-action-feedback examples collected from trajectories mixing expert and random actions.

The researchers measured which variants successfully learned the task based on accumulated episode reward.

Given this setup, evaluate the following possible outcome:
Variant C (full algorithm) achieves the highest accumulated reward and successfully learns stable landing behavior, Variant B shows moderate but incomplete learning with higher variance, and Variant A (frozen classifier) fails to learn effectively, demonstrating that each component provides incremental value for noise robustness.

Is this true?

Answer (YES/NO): NO